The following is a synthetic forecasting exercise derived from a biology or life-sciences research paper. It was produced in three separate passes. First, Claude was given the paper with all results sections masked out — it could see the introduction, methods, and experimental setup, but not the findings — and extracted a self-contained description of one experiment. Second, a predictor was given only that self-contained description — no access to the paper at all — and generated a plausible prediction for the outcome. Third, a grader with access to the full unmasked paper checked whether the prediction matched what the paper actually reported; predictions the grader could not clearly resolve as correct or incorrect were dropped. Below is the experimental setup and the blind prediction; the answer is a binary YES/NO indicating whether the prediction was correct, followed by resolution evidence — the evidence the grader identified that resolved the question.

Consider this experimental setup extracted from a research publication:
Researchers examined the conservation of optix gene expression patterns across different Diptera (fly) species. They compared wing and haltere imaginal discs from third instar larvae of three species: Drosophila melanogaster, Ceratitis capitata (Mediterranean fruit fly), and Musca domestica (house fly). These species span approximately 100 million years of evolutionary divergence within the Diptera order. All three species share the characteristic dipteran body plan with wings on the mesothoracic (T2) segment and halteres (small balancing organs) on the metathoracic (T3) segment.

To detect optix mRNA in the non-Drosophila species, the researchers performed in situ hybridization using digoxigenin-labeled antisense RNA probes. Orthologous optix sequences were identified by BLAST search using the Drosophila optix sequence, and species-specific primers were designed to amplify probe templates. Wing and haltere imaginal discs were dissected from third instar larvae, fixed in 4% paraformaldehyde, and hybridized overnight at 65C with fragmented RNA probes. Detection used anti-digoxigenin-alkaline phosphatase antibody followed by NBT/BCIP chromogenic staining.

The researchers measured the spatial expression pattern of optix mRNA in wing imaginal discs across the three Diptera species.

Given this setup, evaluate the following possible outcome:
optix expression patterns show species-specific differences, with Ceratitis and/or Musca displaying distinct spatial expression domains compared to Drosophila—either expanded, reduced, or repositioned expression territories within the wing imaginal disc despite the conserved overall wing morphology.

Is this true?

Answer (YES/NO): NO